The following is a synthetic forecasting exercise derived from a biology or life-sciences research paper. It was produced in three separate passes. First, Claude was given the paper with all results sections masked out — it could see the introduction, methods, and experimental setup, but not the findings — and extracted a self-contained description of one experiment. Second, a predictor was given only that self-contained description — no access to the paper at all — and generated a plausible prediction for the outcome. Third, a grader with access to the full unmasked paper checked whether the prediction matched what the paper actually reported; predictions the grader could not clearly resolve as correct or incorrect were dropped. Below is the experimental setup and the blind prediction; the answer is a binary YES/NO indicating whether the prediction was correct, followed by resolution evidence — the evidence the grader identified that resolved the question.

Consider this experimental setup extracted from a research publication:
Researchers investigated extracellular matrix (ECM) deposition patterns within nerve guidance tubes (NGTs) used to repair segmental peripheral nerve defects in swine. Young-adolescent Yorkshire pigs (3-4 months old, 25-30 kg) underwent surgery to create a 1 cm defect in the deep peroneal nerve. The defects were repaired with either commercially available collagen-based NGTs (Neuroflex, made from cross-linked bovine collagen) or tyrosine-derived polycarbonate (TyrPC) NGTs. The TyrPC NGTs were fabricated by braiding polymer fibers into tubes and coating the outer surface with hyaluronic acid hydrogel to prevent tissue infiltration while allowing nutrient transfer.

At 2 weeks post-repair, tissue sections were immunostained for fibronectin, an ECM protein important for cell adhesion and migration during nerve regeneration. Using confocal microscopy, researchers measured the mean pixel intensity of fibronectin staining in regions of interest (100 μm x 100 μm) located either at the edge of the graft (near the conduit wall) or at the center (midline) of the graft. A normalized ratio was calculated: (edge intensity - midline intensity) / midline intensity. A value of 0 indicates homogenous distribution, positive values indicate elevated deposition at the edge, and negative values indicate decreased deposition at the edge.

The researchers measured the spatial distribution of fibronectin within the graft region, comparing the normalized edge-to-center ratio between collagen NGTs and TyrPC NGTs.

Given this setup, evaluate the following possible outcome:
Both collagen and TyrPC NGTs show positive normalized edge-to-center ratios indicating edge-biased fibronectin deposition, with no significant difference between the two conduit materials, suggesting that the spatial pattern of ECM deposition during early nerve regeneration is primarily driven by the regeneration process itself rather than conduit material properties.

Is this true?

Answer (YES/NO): NO